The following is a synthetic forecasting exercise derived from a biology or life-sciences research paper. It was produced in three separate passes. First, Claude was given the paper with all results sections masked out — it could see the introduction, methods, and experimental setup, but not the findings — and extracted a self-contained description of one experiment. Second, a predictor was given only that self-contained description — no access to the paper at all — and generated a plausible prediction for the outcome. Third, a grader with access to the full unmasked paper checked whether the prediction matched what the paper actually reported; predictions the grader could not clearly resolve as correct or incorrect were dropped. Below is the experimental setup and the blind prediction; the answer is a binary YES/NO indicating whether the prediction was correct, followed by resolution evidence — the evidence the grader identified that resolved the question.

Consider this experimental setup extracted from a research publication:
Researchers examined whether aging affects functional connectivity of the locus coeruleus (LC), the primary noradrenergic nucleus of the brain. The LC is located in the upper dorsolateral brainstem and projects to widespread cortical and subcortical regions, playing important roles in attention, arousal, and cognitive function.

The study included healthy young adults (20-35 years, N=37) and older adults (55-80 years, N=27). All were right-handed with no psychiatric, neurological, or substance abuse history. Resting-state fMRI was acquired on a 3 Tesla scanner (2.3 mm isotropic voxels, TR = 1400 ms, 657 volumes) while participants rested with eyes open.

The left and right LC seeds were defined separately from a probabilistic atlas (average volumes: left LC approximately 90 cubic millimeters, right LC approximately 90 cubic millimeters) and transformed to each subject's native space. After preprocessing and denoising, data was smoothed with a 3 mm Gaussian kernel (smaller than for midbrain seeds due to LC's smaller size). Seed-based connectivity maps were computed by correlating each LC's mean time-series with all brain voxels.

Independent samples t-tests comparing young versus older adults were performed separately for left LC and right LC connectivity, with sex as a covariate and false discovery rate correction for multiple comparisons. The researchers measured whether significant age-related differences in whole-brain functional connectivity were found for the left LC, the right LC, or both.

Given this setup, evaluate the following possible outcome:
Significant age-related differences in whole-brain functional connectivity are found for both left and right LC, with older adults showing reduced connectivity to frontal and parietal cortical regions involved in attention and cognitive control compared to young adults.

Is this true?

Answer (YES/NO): NO